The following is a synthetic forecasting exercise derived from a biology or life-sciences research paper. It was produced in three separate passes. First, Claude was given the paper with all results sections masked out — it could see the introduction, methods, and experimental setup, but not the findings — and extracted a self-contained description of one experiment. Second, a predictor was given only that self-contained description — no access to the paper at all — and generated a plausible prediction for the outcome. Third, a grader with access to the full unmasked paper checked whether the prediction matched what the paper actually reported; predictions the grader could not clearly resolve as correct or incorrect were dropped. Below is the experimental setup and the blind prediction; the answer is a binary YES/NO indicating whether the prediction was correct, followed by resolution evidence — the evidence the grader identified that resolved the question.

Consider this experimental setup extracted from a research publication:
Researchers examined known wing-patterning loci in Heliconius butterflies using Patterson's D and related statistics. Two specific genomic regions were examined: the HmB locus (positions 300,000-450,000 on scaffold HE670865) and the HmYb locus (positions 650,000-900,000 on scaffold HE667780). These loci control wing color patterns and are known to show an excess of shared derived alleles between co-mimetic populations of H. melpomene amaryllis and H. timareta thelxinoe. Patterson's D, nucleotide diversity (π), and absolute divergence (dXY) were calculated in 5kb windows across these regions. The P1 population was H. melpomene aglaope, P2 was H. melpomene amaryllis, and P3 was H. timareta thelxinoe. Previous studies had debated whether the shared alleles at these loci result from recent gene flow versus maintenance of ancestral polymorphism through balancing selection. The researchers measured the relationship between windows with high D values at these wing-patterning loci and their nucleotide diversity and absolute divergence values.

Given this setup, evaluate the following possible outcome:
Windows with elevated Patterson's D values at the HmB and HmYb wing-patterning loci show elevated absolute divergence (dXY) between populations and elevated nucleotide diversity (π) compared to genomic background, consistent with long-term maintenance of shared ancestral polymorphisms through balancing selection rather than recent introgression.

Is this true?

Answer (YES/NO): NO